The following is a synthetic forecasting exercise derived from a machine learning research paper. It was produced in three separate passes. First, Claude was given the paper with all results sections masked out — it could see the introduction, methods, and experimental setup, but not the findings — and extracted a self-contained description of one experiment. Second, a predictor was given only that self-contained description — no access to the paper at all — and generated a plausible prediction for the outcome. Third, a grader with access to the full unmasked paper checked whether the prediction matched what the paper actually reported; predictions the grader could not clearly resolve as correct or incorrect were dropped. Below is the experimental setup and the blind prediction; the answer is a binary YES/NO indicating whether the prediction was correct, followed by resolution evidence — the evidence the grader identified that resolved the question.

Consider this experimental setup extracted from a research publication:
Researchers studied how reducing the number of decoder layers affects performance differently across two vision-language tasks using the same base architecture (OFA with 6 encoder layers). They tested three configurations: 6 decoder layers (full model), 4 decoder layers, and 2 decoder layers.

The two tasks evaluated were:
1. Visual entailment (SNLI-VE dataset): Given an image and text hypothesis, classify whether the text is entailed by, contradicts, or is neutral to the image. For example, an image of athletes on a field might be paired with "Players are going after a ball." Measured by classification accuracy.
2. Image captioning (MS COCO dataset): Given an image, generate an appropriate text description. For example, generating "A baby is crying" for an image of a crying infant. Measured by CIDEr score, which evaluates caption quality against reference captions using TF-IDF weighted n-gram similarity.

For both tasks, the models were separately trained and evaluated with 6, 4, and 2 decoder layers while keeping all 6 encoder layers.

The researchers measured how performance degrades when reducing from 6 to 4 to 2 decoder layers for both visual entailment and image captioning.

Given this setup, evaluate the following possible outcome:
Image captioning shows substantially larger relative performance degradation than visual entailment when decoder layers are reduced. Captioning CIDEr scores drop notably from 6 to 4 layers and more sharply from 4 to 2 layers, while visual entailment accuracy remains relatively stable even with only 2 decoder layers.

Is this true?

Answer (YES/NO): NO